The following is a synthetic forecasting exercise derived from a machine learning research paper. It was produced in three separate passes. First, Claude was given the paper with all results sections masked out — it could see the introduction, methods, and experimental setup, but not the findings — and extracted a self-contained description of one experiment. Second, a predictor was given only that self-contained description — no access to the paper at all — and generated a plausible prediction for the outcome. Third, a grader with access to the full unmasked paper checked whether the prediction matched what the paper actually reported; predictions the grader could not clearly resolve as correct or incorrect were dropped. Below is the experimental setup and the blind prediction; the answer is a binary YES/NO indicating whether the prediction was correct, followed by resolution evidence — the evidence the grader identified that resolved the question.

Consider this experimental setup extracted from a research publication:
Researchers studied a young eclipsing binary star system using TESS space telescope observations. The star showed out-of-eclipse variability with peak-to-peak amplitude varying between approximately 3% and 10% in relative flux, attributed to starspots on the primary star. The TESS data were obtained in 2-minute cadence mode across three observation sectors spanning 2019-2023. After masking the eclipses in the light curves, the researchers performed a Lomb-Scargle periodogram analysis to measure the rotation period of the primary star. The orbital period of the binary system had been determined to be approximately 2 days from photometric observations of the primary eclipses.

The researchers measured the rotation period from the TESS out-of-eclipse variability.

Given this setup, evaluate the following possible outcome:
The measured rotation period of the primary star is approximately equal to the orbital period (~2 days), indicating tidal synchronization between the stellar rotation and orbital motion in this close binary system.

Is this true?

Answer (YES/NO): YES